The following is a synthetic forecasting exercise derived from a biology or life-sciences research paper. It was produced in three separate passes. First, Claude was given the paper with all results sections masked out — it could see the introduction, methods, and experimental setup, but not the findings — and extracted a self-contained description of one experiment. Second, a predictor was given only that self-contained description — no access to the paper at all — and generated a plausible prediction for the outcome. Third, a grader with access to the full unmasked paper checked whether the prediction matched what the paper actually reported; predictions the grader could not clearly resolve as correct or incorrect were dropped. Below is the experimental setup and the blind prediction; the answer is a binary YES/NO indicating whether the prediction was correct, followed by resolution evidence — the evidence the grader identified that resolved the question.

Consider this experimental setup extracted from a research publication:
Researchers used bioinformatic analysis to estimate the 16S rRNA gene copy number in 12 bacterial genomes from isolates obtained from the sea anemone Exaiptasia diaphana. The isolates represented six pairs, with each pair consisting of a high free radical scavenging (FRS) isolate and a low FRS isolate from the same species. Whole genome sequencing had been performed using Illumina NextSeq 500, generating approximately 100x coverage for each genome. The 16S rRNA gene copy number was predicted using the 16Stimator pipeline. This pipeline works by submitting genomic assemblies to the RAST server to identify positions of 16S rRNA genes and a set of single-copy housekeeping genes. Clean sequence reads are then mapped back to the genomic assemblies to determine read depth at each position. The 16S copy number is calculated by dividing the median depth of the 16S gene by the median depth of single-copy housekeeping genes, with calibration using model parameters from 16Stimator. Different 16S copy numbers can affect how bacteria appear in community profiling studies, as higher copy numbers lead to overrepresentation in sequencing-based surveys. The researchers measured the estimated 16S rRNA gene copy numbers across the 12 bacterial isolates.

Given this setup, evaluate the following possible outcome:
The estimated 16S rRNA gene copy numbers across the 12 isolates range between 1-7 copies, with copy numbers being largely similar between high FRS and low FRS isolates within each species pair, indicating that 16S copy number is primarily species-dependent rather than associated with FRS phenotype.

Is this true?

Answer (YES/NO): NO